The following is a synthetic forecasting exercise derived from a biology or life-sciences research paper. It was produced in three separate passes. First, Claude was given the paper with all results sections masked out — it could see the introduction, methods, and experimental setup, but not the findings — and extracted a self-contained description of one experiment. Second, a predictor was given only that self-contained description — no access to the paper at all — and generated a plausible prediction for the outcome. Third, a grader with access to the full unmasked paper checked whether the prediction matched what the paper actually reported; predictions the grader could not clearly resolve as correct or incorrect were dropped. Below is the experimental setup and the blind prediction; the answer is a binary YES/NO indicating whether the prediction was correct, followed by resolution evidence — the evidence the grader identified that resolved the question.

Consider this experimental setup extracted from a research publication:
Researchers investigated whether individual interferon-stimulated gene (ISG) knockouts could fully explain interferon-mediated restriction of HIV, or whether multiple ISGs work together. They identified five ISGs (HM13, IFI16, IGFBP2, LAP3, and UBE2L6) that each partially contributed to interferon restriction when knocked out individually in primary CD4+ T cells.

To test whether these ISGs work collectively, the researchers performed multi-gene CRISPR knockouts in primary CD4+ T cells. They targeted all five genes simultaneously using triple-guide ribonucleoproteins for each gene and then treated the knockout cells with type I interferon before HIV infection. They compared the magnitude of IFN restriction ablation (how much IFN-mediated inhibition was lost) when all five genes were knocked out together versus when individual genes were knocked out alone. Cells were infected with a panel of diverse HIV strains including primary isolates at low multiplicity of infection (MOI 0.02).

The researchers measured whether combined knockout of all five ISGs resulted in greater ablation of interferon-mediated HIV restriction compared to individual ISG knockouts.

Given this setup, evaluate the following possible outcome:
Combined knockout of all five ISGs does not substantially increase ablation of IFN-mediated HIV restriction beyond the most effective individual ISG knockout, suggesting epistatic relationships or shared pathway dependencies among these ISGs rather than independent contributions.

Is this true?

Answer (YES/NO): NO